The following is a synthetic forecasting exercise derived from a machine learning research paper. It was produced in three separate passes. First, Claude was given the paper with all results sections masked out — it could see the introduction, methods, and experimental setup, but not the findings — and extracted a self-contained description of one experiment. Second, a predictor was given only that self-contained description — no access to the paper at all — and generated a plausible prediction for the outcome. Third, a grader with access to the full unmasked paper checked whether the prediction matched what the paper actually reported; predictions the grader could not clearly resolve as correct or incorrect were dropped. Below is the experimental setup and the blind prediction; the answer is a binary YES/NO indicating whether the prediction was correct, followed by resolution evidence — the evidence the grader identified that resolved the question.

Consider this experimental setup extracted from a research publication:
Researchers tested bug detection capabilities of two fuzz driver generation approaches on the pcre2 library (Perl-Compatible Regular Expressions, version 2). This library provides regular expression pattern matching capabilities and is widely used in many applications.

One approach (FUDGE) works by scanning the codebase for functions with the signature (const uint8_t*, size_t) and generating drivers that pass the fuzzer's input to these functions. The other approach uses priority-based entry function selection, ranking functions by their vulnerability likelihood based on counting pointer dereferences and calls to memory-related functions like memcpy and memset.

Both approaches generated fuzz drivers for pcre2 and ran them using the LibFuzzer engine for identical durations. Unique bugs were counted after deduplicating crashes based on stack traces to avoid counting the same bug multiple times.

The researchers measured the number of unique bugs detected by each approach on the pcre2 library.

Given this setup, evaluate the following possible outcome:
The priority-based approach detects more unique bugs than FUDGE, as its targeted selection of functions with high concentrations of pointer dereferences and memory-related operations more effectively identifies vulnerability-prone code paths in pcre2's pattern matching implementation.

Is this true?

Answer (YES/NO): YES